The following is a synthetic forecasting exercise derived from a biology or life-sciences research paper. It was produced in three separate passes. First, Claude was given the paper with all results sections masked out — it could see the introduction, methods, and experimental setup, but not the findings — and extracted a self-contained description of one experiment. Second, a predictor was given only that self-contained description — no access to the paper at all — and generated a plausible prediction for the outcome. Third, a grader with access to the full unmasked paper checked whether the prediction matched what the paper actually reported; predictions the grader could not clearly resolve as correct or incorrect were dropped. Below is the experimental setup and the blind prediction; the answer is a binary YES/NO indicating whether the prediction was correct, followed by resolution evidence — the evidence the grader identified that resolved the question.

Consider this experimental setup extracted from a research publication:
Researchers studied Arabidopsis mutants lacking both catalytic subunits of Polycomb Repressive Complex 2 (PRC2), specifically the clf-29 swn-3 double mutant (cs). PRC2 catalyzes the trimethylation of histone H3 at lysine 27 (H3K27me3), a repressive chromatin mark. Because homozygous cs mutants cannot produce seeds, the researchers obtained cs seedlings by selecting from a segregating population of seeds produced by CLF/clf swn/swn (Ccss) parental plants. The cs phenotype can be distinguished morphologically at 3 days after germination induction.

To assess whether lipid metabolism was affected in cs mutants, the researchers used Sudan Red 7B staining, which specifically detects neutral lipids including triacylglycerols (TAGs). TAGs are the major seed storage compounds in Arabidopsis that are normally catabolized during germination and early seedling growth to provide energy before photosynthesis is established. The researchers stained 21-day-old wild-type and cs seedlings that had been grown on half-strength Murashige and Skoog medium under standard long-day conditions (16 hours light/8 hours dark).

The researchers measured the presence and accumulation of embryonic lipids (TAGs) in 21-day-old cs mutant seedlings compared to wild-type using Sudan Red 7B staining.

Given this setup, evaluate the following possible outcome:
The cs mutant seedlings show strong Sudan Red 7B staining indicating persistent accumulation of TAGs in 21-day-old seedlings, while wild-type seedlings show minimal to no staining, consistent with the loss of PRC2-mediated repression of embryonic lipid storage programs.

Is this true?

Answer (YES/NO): NO